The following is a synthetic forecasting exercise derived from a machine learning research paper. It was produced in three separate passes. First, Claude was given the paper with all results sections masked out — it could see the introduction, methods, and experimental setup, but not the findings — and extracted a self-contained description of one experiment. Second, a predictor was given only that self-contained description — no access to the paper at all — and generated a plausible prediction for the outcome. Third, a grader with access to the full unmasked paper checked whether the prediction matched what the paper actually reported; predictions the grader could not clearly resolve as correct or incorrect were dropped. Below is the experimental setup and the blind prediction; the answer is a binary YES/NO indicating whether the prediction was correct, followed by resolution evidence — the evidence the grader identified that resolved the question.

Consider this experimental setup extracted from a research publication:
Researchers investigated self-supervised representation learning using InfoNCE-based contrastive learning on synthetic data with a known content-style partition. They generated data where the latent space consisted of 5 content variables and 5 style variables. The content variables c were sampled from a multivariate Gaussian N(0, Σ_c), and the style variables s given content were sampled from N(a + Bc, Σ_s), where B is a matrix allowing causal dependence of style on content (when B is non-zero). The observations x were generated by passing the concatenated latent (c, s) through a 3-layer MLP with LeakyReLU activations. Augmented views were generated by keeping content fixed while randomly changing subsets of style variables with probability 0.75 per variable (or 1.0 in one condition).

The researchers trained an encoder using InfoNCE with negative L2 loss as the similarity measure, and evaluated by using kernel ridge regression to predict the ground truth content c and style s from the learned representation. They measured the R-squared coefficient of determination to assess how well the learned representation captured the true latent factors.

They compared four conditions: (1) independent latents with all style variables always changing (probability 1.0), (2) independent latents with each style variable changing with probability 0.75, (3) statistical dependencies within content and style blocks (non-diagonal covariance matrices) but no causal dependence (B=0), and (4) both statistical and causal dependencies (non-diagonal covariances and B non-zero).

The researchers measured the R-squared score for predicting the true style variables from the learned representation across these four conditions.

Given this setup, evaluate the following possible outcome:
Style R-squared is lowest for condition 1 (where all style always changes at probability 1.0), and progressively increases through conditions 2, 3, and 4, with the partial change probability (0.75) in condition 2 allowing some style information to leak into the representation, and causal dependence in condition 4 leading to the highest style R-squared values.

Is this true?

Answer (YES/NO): NO